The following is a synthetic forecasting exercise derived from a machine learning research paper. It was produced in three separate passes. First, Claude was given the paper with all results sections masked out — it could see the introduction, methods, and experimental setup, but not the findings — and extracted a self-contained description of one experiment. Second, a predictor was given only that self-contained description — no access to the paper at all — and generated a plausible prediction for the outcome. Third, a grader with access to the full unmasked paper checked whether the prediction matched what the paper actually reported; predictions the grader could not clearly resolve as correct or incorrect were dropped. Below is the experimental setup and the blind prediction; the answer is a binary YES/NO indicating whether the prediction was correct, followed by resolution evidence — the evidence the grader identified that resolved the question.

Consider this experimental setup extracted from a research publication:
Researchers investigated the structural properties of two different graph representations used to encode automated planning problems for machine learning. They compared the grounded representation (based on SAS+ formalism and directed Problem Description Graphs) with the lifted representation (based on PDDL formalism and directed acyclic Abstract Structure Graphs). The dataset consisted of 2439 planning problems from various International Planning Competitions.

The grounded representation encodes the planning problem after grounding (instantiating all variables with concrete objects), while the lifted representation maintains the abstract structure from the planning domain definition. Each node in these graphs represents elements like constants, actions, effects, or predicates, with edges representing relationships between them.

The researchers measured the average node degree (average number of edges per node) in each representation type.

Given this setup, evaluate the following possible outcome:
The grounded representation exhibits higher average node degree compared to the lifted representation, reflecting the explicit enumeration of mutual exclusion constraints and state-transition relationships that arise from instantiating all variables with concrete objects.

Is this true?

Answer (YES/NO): YES